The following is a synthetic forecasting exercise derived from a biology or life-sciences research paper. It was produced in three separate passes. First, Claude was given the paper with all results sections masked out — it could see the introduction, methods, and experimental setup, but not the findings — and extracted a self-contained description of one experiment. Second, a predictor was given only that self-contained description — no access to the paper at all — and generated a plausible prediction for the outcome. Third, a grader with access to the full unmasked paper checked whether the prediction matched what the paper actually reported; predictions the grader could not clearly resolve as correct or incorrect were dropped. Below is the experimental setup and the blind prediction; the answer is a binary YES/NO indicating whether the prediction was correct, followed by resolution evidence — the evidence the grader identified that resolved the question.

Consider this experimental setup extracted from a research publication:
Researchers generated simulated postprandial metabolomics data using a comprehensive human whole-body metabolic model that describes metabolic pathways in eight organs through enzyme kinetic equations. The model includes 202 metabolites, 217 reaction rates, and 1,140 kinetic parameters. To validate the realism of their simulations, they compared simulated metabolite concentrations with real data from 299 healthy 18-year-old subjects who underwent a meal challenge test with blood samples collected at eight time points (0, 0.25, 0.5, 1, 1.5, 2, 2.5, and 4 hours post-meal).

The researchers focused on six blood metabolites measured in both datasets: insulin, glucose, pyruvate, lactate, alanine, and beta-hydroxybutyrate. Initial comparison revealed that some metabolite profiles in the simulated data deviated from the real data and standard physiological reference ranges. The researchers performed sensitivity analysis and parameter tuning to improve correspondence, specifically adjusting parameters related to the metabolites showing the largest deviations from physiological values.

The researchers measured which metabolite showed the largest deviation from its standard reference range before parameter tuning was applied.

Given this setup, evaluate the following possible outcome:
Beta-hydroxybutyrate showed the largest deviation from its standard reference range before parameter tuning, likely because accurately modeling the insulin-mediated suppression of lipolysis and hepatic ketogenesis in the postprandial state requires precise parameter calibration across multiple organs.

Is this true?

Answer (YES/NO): NO